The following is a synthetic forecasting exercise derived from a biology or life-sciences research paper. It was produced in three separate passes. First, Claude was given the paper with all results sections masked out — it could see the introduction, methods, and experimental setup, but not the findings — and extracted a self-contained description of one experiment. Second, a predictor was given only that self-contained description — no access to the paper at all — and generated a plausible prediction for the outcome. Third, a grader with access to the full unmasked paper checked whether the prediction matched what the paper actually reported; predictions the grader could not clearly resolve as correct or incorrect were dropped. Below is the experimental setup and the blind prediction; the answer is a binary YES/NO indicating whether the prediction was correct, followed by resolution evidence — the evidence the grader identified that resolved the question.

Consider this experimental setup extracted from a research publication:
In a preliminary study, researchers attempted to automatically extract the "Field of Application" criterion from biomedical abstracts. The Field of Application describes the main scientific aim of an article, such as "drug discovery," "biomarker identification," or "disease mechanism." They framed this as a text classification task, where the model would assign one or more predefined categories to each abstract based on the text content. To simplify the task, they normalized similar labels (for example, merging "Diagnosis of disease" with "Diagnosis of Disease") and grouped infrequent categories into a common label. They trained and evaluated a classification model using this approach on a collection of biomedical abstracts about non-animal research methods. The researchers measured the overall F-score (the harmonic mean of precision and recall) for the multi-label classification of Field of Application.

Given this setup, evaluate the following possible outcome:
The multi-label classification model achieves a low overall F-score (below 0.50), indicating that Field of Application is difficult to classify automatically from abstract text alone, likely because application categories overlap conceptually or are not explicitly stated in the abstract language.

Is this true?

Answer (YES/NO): NO